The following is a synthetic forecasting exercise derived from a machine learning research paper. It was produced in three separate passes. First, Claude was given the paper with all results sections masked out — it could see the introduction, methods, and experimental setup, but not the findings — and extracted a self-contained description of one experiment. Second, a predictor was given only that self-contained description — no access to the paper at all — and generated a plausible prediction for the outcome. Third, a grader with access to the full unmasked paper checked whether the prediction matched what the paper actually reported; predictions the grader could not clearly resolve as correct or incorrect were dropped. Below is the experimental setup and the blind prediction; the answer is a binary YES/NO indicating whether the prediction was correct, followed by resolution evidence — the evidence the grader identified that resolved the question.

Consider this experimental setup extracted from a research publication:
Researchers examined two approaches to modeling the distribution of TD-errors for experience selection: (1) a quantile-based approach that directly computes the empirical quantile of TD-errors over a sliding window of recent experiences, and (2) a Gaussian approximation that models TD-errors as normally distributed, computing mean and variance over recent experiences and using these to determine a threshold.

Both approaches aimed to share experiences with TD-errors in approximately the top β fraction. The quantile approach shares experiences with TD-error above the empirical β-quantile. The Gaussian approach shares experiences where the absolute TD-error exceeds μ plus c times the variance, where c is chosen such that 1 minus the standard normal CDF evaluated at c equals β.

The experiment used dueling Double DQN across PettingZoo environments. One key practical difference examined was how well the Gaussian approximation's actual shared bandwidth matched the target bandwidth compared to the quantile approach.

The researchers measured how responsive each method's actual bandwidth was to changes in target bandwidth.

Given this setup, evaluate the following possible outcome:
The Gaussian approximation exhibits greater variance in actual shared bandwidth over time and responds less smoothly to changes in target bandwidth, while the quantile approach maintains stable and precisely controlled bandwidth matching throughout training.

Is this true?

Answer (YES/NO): NO